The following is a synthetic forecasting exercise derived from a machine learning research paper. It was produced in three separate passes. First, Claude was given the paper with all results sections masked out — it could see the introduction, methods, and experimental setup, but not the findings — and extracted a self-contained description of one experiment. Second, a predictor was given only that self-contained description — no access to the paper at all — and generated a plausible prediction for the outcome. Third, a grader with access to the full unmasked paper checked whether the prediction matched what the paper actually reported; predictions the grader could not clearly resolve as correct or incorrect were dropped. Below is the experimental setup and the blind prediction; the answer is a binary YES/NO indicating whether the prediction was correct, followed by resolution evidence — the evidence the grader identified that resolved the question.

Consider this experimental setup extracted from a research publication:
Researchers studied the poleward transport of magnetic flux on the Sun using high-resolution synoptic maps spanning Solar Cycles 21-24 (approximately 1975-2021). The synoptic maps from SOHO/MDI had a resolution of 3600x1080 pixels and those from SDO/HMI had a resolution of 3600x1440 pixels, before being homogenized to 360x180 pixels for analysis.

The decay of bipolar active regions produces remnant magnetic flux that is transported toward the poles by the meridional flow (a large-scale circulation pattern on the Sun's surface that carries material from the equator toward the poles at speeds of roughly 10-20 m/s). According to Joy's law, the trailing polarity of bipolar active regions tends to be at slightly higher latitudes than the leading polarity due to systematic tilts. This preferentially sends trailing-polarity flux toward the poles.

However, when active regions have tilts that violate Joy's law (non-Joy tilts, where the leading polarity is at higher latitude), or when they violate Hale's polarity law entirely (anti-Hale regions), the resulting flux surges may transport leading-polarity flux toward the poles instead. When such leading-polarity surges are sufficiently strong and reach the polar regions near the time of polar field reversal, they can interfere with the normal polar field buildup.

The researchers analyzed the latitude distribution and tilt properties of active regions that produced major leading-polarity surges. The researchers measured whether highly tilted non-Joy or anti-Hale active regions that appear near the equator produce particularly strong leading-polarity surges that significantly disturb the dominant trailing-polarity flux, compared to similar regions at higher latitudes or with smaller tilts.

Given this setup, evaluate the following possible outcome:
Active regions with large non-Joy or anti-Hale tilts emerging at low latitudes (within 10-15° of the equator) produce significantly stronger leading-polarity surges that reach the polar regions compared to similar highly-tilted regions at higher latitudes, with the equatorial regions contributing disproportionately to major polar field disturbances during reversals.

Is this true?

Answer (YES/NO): YES